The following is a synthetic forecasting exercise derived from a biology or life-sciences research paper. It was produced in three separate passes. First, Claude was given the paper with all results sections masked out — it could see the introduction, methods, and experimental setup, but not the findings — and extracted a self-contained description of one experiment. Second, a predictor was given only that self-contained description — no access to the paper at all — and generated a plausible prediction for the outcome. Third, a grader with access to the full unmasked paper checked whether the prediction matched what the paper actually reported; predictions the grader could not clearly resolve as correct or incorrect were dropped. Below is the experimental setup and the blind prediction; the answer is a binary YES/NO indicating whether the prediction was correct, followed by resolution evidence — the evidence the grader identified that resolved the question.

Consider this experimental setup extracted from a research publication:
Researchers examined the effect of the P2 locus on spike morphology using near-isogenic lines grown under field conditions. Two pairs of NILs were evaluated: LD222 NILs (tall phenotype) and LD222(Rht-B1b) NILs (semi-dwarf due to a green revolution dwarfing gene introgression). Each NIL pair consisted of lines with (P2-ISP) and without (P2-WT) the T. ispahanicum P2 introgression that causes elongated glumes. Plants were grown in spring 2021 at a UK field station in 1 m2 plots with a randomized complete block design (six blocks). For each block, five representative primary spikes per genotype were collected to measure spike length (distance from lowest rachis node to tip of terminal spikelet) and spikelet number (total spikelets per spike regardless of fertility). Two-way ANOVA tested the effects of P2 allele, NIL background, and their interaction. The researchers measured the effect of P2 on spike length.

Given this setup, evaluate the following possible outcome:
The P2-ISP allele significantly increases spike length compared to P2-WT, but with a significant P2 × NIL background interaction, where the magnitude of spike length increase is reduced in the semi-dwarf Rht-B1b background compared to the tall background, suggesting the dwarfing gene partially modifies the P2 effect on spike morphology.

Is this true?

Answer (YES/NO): NO